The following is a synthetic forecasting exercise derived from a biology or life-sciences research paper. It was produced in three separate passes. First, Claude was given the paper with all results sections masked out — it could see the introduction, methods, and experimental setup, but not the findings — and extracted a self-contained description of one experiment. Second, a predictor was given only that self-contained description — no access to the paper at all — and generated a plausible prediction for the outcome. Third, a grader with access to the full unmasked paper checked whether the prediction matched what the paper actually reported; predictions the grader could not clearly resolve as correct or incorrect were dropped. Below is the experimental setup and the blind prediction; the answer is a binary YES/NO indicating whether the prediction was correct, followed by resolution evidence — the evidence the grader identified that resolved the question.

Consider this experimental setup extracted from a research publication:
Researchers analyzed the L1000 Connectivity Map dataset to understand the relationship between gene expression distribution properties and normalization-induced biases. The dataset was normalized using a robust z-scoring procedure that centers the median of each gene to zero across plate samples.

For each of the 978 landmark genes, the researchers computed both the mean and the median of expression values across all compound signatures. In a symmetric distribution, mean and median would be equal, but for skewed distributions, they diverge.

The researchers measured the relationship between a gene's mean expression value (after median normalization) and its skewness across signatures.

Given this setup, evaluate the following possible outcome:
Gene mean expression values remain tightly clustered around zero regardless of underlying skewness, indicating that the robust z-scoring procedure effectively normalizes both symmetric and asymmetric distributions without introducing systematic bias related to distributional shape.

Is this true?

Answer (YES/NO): NO